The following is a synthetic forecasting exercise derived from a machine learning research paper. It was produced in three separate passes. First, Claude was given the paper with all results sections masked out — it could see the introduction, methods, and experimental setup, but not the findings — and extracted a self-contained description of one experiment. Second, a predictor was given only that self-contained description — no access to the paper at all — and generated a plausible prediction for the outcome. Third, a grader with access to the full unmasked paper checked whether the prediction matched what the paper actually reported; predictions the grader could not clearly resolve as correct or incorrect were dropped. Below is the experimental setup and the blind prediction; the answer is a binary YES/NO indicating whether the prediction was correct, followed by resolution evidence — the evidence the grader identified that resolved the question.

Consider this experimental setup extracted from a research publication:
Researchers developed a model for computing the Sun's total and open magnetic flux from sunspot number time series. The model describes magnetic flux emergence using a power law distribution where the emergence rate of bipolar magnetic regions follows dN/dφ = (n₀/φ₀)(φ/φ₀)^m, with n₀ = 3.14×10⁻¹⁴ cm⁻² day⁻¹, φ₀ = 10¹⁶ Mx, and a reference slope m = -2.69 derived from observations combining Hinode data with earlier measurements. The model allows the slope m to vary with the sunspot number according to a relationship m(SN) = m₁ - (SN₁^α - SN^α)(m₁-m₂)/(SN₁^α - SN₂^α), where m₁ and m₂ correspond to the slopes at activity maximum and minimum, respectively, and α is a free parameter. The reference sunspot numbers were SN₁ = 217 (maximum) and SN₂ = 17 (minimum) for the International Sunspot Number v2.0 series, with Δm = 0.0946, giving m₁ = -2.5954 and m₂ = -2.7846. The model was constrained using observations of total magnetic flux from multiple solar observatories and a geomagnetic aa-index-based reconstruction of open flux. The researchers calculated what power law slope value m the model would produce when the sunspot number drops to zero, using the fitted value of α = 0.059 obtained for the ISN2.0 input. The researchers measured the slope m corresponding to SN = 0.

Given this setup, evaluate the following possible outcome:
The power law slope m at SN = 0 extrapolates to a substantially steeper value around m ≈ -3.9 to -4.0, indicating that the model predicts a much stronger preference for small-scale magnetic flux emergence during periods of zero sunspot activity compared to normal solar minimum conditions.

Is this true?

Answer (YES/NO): YES